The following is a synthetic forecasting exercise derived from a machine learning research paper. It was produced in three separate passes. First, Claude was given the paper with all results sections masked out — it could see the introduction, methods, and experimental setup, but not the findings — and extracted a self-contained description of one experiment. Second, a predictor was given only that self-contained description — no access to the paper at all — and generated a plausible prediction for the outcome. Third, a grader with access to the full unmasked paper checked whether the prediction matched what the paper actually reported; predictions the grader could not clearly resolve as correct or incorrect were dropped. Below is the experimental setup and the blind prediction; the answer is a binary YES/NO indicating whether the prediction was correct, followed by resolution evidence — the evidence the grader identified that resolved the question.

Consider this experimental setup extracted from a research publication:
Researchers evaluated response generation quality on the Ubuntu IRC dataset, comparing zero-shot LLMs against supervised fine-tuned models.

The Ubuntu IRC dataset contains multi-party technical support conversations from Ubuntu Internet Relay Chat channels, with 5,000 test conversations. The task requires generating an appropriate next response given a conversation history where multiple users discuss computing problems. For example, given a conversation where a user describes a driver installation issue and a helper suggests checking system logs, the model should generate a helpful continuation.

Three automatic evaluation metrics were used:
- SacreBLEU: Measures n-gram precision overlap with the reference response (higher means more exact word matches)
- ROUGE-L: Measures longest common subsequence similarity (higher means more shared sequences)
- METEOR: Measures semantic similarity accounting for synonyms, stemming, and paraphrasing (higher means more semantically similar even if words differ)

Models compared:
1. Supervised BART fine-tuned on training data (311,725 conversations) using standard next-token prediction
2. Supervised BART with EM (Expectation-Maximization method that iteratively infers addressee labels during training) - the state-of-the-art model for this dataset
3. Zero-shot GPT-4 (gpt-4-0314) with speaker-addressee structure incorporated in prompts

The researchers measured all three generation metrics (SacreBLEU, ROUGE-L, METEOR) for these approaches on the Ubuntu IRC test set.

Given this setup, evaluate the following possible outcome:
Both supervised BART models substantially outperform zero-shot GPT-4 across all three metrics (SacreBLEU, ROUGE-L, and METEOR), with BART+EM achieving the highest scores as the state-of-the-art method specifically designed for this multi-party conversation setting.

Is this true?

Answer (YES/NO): NO